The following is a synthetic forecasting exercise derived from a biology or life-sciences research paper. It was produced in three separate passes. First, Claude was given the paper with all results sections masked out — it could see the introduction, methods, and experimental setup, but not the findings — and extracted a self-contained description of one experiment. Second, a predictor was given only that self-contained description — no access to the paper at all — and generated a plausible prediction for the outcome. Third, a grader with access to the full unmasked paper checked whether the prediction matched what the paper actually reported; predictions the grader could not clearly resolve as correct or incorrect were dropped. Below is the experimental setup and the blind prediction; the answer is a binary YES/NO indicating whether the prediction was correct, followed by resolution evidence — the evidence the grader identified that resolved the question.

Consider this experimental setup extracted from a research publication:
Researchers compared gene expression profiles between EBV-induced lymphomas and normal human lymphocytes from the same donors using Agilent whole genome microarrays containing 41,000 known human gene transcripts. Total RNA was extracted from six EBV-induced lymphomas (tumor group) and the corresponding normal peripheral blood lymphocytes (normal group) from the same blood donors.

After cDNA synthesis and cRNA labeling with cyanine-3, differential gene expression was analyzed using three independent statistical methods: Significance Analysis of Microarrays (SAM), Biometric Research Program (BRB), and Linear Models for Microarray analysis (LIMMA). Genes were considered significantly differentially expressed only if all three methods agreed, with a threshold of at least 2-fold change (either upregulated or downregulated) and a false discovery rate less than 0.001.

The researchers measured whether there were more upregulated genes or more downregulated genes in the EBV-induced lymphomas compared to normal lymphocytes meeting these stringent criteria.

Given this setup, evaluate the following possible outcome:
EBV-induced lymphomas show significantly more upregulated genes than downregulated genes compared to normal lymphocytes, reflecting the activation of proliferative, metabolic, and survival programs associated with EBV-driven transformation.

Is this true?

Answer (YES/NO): NO